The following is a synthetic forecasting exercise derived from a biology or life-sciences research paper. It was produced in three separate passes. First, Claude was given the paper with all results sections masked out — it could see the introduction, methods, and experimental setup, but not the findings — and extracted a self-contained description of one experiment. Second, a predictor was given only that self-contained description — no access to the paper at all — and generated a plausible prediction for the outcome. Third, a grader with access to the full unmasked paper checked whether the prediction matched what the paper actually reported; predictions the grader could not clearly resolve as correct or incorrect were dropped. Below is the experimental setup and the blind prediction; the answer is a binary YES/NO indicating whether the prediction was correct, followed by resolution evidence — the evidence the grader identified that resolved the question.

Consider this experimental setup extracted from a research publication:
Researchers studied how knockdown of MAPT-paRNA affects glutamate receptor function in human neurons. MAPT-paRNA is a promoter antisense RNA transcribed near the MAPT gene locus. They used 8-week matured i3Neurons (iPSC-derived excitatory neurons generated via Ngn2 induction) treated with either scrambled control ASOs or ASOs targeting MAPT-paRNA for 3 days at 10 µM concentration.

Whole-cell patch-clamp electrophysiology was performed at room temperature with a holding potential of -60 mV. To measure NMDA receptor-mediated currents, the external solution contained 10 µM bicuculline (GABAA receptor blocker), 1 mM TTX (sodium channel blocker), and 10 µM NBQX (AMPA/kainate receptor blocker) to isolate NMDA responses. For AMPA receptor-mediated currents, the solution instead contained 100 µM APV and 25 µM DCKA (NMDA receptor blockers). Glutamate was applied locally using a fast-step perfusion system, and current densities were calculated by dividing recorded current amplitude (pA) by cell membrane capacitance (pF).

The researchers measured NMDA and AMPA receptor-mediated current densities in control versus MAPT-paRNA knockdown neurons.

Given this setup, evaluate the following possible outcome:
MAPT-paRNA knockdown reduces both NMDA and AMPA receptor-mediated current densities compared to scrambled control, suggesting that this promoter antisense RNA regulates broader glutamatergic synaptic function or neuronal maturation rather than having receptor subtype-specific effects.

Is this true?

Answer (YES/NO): NO